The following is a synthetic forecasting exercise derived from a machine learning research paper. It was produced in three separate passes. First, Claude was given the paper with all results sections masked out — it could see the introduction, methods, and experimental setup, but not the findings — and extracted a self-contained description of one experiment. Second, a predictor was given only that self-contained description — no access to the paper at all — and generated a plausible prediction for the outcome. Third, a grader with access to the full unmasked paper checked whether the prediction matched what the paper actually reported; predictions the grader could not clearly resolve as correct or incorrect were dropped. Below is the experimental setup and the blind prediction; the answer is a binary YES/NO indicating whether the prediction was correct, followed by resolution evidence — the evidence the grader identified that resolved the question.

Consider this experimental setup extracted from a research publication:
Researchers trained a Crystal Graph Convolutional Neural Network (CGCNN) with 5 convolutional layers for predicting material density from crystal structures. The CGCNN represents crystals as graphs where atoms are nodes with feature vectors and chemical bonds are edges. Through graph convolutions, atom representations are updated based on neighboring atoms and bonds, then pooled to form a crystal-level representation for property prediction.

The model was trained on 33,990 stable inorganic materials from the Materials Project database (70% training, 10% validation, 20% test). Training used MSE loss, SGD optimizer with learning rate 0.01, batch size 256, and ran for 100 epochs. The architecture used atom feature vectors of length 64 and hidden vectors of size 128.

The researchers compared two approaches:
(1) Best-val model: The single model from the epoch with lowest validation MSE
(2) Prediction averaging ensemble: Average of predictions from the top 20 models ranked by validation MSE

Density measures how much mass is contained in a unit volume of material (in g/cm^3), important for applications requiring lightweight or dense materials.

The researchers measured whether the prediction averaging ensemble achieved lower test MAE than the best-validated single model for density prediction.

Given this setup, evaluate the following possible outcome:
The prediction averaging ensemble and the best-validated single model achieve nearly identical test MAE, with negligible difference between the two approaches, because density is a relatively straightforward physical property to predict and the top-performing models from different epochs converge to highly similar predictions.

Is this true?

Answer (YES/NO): YES